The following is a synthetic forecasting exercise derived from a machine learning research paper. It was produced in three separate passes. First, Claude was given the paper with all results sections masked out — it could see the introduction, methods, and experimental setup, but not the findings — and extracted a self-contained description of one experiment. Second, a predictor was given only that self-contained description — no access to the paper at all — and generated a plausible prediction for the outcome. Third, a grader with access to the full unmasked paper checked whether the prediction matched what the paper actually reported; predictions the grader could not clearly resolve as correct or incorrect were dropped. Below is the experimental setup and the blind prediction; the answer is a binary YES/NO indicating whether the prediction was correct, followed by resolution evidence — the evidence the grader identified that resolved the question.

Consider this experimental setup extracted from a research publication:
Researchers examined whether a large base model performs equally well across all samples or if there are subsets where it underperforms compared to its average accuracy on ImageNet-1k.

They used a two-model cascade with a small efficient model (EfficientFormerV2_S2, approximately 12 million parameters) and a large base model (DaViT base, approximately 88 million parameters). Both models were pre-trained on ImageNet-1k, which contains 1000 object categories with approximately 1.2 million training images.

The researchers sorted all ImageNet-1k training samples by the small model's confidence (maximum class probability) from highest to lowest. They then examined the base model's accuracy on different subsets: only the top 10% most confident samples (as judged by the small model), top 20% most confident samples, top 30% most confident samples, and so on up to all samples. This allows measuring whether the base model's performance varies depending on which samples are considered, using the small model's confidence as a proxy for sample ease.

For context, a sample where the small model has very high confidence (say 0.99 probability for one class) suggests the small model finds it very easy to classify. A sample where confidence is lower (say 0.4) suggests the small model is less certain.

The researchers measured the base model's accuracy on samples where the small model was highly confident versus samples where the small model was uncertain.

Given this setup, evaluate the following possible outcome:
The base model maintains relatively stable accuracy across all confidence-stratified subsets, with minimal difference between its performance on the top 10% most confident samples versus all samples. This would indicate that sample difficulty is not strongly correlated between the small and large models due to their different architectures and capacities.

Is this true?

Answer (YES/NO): NO